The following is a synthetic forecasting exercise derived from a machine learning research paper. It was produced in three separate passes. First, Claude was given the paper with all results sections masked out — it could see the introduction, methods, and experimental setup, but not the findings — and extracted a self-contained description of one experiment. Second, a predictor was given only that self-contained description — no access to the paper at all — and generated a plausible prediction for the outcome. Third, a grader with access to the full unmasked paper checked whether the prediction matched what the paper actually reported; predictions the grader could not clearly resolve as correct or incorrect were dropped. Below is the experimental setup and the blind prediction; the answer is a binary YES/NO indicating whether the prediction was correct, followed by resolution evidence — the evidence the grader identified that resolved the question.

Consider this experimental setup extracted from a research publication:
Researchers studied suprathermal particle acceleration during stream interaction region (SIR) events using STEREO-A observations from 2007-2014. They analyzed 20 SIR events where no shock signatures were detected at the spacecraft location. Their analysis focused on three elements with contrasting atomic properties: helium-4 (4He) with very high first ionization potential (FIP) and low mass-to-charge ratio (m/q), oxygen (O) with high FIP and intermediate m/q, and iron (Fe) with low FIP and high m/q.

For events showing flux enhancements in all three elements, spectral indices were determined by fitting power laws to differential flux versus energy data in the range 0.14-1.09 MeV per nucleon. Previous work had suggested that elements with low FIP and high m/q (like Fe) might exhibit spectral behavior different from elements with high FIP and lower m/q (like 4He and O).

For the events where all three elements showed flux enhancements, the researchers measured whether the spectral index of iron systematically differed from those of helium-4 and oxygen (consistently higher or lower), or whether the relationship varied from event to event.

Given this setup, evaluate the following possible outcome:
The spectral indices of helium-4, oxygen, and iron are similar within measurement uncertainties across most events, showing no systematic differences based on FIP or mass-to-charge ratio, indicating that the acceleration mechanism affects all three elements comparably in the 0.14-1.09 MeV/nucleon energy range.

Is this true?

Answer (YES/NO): NO